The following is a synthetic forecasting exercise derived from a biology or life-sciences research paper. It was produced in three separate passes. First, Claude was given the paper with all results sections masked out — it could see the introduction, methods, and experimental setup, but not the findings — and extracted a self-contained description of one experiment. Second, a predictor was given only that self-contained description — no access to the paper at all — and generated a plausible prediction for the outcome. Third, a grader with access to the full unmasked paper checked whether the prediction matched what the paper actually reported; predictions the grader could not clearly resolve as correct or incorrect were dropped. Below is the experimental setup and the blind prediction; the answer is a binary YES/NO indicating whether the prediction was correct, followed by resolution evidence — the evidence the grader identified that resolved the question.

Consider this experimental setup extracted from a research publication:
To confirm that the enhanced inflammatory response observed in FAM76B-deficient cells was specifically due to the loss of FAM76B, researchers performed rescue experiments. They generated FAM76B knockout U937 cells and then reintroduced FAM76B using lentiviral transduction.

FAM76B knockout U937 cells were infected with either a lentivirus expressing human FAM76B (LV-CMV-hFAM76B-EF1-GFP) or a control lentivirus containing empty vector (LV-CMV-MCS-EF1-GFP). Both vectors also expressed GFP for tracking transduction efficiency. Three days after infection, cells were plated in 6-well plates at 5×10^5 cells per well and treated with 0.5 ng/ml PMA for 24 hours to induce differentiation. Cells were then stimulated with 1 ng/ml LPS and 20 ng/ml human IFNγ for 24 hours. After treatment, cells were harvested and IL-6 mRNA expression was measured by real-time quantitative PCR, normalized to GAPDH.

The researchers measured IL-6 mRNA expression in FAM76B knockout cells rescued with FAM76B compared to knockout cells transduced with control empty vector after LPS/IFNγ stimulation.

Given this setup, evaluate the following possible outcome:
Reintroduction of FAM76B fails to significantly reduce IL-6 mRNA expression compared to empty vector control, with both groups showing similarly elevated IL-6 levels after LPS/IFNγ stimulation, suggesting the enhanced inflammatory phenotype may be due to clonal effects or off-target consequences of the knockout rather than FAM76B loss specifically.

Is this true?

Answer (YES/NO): NO